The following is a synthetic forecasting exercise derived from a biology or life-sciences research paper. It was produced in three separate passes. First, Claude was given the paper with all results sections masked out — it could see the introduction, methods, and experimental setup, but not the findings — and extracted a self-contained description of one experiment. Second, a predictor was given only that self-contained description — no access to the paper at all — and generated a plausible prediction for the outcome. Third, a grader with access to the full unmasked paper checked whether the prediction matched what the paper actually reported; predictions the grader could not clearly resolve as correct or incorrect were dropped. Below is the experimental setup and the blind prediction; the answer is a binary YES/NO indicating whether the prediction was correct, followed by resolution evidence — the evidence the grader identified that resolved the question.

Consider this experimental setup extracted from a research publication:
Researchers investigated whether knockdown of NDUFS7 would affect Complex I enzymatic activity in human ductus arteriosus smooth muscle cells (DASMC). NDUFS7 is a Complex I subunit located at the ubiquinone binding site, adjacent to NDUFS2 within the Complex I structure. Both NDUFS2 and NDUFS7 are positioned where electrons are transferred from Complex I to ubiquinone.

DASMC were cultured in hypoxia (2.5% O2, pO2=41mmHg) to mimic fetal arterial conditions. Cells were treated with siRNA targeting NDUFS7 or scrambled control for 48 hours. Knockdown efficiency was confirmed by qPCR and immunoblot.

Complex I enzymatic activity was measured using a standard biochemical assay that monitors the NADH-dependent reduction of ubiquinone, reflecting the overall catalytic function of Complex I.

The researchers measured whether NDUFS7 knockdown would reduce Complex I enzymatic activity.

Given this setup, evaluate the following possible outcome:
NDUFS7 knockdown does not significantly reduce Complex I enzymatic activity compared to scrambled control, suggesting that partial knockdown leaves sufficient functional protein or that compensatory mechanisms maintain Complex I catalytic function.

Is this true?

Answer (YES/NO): YES